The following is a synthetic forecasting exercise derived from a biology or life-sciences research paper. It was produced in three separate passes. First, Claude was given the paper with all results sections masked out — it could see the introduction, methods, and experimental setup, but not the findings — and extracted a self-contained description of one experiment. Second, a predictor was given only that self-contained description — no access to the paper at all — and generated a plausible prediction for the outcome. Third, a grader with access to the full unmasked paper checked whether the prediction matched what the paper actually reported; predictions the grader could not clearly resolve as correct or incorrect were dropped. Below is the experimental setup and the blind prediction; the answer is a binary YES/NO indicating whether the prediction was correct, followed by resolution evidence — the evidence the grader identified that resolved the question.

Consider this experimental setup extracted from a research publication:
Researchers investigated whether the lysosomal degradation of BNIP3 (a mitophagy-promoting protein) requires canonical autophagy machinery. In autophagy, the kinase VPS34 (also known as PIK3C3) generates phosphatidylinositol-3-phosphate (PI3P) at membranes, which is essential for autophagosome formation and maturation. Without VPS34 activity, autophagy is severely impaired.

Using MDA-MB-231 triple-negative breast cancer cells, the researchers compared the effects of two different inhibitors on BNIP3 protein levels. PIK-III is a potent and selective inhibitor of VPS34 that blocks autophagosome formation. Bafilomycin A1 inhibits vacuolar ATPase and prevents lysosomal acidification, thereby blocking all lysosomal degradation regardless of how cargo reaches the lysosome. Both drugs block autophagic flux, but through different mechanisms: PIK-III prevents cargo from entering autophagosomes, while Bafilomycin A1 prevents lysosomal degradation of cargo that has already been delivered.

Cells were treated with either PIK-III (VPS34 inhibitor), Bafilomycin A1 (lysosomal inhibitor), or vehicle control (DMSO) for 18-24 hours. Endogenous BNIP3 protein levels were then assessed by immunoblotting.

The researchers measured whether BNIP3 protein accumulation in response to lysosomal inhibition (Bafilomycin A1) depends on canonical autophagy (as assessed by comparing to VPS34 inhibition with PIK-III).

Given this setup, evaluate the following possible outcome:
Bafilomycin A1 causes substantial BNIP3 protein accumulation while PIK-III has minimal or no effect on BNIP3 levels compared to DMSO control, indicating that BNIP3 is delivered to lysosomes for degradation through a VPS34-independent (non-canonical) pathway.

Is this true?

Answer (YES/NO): YES